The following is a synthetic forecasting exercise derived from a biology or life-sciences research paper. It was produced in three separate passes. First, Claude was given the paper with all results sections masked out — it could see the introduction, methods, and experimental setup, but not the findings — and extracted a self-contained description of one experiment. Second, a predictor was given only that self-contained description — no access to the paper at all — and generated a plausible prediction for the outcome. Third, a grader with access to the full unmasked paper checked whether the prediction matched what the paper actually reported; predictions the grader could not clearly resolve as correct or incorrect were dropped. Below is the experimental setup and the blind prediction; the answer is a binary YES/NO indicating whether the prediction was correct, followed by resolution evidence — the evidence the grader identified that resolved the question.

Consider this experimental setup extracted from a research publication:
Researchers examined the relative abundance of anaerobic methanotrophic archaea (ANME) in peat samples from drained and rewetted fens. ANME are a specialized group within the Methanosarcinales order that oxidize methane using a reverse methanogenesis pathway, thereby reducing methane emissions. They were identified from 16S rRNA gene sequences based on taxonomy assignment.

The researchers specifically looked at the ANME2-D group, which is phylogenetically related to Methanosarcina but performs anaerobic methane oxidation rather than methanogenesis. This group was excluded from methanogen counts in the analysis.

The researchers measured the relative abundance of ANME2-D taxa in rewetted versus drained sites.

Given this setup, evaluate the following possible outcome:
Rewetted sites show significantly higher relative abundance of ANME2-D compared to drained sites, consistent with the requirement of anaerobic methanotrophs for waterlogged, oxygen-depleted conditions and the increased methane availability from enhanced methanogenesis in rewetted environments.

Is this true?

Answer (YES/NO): NO